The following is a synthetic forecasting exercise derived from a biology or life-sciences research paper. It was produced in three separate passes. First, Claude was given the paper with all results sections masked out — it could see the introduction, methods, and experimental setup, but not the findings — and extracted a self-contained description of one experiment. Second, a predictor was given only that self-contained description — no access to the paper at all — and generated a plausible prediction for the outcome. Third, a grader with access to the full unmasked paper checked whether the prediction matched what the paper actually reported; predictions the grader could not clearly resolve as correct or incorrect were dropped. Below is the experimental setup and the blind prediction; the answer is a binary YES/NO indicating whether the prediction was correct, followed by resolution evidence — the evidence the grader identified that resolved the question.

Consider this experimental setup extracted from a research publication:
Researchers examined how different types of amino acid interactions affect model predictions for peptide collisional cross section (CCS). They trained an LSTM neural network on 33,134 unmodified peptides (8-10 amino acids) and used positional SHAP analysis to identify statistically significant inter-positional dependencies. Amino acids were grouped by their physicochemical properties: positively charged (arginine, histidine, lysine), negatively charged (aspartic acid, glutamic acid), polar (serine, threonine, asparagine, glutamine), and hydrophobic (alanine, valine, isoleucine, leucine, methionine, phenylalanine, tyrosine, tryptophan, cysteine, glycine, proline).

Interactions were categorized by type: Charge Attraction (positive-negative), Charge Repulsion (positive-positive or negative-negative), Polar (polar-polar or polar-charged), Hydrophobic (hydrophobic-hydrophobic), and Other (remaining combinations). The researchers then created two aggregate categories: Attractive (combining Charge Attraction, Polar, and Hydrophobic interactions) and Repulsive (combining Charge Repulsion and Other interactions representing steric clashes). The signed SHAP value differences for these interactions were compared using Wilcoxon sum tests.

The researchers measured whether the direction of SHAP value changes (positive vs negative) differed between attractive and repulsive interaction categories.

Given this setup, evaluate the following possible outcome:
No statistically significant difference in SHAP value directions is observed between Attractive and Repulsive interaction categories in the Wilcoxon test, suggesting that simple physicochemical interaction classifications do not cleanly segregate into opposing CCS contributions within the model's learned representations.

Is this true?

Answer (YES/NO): NO